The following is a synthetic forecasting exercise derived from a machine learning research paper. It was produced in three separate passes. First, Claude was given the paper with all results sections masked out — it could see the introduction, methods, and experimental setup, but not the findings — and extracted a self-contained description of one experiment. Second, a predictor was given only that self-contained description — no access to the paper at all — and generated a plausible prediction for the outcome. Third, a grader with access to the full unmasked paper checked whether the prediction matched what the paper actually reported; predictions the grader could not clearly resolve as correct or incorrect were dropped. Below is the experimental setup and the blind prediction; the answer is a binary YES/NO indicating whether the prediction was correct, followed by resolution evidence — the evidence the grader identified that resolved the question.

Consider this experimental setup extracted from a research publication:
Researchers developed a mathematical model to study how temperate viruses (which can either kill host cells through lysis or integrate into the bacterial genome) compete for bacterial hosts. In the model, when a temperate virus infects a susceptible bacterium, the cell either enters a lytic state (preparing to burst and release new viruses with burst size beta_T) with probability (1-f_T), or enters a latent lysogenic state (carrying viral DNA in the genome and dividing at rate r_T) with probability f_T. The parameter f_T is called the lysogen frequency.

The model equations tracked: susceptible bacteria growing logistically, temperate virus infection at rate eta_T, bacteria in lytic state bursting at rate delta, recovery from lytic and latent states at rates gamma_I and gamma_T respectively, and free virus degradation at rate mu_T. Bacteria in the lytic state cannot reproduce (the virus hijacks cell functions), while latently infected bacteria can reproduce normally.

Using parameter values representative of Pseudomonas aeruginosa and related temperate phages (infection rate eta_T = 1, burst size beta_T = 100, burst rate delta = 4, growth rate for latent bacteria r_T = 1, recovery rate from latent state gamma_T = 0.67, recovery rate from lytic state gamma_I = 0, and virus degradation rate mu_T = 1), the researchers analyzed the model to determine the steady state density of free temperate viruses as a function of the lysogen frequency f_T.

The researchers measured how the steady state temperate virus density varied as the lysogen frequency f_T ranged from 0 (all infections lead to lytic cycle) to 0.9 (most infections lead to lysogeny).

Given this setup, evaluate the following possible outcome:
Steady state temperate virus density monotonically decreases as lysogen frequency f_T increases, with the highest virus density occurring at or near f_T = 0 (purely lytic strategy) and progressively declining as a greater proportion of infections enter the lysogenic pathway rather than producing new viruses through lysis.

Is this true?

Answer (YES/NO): NO